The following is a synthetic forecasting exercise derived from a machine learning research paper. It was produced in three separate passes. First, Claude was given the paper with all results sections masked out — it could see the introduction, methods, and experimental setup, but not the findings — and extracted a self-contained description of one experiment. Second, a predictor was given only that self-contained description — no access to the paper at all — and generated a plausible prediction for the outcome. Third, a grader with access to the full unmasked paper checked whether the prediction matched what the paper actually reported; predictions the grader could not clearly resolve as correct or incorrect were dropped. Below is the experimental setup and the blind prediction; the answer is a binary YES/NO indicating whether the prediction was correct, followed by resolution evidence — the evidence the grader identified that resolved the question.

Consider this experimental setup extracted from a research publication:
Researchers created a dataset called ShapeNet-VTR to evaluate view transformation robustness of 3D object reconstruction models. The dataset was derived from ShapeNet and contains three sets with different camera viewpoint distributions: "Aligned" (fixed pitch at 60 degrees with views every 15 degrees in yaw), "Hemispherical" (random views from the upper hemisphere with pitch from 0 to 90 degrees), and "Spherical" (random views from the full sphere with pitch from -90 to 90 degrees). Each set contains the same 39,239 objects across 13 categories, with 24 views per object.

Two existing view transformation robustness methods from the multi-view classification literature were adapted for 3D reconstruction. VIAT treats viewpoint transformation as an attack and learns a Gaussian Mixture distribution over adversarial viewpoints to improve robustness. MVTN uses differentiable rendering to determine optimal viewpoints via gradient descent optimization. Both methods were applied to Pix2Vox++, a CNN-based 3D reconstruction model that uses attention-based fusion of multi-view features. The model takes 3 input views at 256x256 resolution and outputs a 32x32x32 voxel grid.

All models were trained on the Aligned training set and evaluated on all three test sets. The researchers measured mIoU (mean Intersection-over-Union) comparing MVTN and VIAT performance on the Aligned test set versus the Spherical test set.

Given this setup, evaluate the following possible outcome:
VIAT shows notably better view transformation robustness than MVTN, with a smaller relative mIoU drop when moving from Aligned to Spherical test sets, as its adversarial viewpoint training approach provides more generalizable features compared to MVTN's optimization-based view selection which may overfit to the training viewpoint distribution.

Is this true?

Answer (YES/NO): NO